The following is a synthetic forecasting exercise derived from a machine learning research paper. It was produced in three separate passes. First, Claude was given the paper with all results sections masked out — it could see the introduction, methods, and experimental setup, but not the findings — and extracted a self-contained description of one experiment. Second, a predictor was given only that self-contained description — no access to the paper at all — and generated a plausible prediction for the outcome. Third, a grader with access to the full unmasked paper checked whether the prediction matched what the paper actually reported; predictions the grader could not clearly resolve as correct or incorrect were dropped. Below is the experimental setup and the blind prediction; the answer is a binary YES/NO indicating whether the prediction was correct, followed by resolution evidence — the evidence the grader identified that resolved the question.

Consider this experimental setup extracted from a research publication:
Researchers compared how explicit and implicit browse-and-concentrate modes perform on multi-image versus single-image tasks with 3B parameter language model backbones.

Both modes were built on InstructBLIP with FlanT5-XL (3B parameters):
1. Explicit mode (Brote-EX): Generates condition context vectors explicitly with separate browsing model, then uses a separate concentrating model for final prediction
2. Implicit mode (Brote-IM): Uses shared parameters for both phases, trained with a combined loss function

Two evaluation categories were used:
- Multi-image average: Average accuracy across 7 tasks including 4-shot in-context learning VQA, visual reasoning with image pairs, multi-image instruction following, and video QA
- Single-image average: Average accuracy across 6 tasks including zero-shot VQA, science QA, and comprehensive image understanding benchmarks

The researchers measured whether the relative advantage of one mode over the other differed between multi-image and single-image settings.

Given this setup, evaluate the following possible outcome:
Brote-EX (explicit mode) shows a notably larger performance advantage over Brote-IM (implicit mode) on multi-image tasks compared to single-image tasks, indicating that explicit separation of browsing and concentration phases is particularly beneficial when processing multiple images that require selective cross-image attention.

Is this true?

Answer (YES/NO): NO